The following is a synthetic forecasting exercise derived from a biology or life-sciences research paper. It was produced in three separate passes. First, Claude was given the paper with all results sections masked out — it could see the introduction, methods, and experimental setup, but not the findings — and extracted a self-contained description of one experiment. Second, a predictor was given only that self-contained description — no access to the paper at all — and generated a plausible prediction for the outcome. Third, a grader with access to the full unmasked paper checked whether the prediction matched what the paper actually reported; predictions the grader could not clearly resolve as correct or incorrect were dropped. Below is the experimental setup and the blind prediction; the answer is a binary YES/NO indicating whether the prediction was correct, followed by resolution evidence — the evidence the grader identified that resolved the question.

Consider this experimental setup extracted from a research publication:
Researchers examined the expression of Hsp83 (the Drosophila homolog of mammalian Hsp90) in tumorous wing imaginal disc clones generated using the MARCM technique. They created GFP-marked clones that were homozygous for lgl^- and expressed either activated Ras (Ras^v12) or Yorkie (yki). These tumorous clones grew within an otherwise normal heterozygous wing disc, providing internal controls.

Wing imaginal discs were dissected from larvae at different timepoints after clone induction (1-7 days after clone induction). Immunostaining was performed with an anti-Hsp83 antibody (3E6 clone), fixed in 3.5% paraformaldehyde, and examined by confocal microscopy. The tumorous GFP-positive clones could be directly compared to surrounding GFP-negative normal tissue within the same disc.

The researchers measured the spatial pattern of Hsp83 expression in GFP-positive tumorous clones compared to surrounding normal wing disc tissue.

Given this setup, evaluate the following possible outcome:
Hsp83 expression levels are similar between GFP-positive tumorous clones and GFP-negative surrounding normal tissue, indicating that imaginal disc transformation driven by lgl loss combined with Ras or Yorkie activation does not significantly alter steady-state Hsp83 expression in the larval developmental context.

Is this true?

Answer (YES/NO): NO